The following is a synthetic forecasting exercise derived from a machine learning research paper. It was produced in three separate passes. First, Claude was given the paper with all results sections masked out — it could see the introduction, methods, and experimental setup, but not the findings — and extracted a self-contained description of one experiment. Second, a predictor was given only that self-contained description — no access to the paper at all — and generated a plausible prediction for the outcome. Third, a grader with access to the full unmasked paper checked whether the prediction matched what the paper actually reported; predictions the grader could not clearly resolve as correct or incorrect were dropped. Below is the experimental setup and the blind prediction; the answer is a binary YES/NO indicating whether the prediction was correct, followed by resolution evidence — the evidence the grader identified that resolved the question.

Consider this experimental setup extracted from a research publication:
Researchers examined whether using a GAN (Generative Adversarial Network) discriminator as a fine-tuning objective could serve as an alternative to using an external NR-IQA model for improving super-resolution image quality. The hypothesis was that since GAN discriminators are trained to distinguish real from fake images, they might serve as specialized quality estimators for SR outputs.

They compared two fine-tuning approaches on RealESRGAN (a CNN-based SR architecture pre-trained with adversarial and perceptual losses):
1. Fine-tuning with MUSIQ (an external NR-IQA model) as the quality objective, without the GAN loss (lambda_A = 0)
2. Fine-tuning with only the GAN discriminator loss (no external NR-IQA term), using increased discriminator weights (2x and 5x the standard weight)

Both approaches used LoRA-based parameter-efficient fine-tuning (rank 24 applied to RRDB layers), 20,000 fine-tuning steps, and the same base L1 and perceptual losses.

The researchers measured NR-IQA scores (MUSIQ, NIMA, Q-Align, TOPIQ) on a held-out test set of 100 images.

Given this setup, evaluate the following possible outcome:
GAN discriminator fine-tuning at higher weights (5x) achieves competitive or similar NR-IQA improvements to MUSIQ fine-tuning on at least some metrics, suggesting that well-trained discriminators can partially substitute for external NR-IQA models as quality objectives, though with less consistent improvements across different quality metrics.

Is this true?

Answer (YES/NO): NO